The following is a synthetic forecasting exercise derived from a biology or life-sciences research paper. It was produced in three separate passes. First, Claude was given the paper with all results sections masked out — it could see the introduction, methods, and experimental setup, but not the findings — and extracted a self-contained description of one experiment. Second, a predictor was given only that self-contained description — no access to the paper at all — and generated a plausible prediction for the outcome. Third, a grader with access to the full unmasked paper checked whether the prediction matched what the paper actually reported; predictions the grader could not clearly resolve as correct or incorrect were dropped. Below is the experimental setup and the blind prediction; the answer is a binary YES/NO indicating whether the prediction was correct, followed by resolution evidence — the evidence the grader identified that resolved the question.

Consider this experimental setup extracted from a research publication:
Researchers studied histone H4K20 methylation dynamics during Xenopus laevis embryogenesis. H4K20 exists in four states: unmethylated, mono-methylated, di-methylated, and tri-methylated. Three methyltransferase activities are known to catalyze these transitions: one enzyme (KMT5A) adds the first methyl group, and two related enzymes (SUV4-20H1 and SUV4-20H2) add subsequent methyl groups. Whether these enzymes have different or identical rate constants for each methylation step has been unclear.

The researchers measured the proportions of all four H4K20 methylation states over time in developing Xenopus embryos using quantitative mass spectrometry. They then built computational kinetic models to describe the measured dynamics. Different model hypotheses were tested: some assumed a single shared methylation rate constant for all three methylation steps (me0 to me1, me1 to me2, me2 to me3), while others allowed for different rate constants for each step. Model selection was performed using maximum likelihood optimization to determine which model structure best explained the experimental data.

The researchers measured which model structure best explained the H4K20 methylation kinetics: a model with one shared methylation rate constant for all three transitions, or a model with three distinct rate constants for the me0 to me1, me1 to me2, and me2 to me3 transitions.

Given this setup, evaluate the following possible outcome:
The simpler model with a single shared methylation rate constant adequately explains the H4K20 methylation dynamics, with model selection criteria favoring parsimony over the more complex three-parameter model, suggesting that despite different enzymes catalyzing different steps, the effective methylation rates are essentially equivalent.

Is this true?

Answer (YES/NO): NO